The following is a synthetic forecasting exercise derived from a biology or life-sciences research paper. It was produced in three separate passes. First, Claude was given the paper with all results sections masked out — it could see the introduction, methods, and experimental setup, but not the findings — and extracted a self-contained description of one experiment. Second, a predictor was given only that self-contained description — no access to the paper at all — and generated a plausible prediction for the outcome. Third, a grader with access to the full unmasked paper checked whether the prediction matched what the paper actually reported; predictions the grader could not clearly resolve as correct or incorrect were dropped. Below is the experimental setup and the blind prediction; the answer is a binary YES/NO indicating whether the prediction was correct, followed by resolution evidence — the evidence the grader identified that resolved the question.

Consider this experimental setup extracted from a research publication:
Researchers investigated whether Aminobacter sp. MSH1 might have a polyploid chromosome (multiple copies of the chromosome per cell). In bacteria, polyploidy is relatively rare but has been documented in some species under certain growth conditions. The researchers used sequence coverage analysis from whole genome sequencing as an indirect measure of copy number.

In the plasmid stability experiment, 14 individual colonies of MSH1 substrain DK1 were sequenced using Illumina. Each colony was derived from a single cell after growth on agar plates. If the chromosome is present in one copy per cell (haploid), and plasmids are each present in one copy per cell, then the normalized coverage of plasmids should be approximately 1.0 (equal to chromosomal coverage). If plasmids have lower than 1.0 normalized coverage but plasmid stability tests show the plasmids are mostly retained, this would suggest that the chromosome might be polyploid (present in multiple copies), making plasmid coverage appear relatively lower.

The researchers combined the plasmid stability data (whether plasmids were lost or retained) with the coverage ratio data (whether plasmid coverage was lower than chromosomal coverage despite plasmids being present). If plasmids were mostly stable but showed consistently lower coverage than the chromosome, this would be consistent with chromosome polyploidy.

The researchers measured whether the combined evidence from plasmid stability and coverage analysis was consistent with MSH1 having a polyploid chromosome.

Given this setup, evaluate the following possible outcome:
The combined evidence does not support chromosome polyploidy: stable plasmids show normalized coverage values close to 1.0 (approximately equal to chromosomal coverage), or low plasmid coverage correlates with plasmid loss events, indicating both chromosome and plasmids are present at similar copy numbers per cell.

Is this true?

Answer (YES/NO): NO